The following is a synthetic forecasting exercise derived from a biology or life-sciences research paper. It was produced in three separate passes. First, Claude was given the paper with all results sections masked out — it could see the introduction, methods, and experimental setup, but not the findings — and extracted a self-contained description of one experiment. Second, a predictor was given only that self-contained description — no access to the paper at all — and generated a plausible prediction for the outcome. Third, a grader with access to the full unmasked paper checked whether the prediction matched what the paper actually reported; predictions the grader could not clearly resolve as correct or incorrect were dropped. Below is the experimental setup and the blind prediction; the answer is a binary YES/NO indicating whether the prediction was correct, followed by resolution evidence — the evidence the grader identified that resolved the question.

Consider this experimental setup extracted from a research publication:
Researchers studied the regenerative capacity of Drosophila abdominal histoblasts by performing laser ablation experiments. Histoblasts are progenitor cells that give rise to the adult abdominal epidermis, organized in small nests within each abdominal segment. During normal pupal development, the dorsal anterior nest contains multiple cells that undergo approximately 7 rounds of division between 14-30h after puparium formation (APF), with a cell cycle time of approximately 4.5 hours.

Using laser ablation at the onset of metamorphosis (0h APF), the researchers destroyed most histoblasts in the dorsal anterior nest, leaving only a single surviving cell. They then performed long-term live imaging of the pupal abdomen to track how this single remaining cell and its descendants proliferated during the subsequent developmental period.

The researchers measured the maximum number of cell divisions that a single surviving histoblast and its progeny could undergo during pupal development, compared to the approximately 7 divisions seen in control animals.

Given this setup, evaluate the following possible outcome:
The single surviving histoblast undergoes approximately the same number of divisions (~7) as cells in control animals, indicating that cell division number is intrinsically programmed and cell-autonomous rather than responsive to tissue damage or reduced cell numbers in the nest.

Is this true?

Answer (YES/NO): NO